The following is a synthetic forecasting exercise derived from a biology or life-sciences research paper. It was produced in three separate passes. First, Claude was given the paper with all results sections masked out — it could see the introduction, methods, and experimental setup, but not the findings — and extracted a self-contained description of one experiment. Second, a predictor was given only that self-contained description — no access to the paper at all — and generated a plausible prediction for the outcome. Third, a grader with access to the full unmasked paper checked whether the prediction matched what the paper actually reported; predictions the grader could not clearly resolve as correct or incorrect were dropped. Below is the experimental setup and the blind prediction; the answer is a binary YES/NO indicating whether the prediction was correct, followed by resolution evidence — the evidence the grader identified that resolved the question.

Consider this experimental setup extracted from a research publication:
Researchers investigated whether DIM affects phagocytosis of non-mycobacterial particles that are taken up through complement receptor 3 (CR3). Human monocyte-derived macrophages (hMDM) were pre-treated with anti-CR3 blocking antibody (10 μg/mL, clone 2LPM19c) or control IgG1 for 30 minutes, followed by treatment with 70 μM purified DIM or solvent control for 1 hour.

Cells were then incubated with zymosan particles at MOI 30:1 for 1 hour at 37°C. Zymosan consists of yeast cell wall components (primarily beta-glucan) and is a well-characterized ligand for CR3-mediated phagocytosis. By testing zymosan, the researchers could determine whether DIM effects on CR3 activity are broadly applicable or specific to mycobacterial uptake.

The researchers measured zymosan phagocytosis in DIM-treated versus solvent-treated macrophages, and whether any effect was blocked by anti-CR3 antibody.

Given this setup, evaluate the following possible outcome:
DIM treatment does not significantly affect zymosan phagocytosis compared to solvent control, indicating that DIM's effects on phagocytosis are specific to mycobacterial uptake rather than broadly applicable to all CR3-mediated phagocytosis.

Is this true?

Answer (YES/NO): NO